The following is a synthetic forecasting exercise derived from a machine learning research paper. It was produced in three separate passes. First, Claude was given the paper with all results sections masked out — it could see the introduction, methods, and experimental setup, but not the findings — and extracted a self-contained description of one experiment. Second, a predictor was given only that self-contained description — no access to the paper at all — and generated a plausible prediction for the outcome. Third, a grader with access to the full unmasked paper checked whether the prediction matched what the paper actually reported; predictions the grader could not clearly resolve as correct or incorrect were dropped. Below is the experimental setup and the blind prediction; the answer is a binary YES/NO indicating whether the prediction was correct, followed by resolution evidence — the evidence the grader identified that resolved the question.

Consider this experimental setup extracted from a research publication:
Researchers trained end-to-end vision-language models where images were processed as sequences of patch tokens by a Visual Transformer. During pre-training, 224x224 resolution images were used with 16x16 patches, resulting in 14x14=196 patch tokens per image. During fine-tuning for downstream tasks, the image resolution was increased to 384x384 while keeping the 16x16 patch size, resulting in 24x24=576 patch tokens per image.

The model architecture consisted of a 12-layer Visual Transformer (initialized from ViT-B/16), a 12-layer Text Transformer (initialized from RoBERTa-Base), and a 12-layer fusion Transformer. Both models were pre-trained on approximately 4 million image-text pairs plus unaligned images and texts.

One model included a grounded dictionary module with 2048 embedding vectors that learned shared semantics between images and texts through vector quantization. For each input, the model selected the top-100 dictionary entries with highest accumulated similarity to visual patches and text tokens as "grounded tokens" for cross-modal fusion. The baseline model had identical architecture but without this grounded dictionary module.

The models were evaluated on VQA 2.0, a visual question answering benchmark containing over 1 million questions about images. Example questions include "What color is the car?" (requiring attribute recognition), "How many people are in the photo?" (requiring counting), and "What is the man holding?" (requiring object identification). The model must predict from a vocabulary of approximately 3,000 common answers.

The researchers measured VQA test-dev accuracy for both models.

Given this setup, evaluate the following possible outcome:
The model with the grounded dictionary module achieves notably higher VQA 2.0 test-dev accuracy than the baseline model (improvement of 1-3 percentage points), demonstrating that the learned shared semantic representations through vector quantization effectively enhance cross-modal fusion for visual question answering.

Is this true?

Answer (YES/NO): NO